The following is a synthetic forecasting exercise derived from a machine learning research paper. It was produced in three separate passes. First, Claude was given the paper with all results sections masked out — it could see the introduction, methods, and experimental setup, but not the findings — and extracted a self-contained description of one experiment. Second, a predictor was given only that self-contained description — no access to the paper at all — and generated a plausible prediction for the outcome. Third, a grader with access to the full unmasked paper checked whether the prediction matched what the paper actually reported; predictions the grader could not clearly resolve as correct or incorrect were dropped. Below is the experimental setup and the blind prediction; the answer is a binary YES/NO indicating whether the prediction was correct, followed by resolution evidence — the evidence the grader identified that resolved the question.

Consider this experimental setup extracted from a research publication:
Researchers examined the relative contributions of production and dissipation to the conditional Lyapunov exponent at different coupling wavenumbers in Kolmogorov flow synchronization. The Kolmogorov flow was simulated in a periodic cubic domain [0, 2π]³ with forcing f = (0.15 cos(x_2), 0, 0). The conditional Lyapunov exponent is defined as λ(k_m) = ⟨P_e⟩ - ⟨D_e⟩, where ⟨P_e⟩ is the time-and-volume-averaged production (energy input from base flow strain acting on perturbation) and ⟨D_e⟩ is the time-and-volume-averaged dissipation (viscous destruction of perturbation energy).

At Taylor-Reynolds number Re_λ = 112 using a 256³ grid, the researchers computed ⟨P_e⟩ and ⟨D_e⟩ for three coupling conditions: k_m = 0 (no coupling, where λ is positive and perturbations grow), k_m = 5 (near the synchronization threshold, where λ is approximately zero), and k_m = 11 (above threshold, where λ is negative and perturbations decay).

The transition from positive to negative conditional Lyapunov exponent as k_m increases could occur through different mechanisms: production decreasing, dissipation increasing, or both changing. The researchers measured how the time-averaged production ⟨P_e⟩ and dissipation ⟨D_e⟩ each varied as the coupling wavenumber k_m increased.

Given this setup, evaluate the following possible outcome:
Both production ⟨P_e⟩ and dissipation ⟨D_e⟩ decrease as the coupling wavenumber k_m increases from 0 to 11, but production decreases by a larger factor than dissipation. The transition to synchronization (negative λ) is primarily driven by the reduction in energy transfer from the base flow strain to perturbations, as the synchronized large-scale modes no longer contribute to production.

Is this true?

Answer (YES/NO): NO